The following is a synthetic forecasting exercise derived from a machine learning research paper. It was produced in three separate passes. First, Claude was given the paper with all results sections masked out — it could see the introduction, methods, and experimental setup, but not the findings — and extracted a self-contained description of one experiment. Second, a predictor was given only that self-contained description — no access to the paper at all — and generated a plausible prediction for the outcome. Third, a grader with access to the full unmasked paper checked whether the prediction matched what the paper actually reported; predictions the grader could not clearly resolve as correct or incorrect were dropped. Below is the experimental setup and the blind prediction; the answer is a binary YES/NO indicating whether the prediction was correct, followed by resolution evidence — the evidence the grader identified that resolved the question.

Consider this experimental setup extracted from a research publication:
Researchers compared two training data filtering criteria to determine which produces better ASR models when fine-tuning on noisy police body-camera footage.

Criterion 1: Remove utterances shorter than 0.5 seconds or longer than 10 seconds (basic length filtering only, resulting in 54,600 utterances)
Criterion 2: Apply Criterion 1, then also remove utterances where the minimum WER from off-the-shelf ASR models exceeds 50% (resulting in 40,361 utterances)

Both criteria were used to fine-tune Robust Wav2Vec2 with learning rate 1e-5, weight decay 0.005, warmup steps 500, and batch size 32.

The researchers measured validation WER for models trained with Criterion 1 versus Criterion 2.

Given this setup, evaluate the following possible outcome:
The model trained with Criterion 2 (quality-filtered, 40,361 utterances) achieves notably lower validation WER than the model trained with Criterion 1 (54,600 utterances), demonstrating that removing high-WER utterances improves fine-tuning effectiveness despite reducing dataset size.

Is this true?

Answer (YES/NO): NO